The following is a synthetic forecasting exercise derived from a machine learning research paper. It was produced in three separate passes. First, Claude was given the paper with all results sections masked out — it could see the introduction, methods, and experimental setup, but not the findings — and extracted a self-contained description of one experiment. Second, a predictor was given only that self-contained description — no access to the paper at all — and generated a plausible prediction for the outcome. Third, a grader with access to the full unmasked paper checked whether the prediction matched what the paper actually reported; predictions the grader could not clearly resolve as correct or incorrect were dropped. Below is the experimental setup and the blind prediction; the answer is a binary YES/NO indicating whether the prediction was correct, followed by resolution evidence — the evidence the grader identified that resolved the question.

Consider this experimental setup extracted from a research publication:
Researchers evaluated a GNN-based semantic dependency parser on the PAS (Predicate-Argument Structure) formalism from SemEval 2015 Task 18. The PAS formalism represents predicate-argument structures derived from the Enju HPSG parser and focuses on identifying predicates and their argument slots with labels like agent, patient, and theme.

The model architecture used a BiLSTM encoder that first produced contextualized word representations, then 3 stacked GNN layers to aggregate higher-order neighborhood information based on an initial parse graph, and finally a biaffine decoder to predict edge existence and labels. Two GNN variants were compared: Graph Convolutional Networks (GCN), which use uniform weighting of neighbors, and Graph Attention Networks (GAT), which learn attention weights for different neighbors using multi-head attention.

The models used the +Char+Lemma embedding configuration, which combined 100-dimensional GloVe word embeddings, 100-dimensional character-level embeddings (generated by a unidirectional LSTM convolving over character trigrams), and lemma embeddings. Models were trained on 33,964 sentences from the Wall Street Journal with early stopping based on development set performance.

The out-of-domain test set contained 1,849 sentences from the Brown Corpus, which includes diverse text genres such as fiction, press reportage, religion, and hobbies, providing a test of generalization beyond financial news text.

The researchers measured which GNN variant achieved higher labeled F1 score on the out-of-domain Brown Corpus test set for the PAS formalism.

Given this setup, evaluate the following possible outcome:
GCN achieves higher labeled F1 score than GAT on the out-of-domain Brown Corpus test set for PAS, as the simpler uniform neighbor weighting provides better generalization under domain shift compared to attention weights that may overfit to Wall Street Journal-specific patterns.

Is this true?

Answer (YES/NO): NO